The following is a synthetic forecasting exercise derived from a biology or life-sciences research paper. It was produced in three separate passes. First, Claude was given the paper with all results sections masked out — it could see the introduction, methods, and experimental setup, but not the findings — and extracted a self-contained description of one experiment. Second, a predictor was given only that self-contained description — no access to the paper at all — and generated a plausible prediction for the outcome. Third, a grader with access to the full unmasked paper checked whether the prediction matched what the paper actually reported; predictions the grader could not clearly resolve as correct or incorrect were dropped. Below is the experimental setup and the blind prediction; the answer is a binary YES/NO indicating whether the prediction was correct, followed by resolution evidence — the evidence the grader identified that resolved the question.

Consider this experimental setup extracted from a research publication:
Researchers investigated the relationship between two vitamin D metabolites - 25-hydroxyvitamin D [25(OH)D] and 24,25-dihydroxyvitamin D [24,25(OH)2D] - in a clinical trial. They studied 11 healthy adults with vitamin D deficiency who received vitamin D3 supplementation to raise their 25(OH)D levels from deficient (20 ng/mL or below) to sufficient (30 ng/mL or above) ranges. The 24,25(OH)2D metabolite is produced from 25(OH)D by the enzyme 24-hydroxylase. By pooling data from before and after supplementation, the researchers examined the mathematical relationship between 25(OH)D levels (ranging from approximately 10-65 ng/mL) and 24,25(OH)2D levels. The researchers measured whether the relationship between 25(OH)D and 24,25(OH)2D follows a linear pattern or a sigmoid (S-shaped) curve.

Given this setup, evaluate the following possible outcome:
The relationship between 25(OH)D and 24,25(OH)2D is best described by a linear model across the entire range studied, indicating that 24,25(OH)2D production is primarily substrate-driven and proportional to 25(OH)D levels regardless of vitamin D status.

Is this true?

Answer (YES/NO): NO